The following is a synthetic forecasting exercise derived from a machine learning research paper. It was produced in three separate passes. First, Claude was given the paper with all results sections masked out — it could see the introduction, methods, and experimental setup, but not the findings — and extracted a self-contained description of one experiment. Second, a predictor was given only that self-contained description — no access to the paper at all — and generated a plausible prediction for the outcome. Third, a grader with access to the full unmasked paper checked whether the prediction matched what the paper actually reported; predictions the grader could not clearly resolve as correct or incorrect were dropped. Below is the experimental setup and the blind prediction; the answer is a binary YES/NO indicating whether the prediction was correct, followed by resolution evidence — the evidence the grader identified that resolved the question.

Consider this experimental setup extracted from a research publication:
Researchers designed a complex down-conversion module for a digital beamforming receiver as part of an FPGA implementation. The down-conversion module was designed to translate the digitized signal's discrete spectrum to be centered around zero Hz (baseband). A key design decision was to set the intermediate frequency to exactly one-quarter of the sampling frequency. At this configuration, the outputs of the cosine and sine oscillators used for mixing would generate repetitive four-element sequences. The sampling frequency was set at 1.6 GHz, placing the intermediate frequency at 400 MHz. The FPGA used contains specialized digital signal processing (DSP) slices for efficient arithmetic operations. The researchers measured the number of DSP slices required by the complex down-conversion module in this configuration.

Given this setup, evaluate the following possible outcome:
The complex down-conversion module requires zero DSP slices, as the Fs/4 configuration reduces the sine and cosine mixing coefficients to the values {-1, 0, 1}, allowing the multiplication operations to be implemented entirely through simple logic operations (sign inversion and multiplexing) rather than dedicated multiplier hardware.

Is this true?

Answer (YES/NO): YES